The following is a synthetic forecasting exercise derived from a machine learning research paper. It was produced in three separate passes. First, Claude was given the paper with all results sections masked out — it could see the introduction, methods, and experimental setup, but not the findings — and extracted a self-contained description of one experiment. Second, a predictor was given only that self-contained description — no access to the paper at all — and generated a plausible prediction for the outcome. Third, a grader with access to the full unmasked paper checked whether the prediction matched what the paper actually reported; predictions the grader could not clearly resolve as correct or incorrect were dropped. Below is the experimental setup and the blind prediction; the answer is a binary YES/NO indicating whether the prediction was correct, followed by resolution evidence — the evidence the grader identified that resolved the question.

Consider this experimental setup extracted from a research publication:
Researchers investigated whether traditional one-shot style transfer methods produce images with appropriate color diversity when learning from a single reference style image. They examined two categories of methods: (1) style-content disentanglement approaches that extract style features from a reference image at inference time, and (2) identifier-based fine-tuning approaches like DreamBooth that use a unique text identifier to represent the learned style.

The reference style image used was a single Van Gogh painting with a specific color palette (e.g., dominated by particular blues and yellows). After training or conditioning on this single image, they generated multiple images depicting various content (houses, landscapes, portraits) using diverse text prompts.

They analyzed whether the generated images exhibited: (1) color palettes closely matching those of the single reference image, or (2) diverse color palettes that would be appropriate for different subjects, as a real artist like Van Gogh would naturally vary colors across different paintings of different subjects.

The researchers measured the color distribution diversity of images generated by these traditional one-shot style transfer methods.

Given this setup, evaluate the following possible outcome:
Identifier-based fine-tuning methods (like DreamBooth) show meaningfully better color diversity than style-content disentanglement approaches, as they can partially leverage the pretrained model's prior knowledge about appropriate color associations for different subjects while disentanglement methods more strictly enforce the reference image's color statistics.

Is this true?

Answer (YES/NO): NO